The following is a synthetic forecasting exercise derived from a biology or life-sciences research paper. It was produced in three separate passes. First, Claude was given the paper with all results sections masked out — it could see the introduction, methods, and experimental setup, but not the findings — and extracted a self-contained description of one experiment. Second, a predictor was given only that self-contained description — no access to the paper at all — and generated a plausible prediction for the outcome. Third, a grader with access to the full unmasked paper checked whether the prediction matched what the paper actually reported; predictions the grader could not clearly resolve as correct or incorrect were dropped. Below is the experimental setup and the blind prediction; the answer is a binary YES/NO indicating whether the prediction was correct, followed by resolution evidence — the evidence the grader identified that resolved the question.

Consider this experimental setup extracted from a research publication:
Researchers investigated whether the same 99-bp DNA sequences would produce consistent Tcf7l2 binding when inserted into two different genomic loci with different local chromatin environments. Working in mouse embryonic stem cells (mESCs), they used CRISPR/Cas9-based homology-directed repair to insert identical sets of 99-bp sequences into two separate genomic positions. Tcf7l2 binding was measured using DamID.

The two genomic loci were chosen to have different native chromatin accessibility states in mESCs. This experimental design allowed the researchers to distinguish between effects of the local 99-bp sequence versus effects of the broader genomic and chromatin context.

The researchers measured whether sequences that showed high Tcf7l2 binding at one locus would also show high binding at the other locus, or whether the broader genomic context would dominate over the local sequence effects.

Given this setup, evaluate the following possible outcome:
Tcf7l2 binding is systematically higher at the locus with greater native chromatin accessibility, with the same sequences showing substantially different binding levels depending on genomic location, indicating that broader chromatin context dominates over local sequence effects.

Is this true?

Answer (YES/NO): NO